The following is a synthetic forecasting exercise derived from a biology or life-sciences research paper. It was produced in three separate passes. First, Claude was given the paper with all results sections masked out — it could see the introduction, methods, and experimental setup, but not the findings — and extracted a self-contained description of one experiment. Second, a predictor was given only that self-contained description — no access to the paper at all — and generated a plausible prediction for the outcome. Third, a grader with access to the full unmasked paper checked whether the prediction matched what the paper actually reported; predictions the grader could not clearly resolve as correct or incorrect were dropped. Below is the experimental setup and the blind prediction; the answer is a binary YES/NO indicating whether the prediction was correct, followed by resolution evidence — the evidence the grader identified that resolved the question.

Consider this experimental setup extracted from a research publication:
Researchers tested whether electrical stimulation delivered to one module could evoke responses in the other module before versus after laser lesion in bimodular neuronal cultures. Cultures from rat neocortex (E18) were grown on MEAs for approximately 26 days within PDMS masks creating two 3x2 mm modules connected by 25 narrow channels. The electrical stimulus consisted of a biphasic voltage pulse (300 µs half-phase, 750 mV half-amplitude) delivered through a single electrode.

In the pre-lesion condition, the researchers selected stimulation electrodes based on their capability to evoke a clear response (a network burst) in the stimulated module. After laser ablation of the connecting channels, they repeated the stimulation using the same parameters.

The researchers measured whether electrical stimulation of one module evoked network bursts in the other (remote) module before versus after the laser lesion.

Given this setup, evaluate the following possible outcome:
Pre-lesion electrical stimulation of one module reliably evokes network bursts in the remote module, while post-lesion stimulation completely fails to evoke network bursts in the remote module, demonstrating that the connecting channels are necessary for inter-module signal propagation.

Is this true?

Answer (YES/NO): YES